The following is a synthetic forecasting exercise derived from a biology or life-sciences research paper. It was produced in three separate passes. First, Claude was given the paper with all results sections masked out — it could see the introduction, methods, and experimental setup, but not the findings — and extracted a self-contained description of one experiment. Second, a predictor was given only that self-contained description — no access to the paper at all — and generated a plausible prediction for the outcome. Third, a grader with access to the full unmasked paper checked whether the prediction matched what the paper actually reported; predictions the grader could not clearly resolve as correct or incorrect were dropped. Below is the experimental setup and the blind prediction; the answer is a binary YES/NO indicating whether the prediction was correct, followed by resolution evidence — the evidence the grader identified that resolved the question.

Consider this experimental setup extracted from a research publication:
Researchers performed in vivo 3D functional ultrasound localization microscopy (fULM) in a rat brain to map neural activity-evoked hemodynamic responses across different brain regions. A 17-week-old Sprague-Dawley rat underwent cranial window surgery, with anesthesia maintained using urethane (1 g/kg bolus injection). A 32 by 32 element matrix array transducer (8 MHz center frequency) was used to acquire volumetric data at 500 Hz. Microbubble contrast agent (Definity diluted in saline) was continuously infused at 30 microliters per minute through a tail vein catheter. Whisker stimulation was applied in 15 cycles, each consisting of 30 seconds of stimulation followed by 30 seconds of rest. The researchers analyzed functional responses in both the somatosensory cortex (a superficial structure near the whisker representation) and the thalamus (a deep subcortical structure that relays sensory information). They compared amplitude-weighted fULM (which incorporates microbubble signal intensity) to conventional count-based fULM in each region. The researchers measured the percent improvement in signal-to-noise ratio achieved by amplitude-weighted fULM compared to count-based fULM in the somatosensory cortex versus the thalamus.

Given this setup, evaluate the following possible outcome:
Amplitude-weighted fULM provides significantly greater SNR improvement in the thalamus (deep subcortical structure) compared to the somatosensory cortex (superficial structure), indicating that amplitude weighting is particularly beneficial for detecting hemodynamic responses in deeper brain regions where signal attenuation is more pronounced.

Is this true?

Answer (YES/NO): YES